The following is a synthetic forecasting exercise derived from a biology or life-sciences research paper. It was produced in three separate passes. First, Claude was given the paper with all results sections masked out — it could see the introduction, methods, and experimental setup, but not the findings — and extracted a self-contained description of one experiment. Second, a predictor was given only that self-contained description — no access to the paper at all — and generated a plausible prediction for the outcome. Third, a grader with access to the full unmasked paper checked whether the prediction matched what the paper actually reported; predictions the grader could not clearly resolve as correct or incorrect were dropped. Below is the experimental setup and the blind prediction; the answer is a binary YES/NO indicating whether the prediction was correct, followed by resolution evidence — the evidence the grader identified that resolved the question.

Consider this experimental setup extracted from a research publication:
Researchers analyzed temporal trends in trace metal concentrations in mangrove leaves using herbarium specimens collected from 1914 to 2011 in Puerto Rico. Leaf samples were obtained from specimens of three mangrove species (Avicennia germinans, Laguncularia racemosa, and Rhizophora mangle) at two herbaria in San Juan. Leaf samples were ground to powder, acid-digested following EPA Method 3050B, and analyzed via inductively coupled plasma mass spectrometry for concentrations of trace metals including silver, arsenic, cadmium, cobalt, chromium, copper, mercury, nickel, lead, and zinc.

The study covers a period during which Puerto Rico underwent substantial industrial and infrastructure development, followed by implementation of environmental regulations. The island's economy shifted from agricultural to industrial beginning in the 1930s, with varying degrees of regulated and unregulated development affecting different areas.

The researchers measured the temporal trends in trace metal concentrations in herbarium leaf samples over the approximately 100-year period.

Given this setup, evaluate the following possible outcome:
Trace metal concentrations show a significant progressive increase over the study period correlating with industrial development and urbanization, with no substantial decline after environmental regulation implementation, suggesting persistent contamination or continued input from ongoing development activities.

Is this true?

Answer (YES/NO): NO